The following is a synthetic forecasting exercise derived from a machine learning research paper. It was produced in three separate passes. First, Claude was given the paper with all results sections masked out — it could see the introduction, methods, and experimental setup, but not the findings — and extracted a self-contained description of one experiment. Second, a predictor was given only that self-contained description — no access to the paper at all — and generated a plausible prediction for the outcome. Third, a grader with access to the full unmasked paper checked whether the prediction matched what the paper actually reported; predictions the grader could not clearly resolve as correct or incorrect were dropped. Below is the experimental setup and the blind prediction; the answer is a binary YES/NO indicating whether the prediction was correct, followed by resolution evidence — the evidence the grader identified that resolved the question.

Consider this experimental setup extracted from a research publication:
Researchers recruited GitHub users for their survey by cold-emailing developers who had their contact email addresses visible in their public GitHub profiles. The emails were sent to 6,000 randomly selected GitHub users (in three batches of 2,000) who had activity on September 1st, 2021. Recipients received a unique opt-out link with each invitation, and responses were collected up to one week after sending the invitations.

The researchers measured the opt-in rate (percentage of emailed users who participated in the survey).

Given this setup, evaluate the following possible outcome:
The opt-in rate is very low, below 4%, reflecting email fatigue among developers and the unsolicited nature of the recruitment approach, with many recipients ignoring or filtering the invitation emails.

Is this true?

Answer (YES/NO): YES